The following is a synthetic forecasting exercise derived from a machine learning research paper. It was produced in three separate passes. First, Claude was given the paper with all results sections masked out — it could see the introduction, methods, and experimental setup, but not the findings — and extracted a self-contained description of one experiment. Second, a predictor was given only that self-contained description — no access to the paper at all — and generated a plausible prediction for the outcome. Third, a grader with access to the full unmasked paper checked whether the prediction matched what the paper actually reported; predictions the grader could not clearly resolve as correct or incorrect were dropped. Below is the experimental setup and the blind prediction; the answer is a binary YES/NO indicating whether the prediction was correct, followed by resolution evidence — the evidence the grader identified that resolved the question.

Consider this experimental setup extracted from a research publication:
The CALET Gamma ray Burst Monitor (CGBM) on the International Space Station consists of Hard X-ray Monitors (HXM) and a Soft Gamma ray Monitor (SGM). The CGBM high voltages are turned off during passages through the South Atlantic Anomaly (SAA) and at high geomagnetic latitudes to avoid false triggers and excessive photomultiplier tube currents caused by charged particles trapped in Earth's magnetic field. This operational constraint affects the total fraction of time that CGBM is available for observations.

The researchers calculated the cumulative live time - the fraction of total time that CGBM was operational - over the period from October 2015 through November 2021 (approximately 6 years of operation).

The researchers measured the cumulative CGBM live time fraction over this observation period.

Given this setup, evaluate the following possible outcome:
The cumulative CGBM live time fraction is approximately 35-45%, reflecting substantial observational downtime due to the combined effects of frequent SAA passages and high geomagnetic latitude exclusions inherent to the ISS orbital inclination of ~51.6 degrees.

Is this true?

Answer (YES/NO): NO